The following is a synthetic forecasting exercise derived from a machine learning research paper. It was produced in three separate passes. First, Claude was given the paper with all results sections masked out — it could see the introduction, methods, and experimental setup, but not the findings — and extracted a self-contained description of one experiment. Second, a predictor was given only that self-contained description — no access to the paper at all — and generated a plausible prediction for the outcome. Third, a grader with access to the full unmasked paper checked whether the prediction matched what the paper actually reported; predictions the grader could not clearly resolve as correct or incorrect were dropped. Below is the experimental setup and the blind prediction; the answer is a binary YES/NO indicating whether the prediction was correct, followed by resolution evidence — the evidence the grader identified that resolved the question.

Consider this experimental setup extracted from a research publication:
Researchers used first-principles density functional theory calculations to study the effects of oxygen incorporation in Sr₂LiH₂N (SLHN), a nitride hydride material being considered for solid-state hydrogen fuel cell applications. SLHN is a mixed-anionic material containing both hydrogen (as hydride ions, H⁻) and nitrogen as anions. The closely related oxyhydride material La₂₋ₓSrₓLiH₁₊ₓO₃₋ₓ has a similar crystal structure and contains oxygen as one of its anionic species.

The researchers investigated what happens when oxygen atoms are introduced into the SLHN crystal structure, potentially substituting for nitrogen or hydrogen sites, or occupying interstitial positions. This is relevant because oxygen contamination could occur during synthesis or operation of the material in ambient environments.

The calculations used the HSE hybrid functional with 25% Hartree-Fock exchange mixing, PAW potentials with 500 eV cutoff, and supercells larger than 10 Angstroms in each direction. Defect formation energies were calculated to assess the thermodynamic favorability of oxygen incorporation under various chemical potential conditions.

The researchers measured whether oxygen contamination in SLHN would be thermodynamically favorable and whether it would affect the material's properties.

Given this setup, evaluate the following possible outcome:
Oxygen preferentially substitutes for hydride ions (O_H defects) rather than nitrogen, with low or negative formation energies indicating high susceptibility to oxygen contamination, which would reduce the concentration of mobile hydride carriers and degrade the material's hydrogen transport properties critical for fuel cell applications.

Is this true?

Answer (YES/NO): NO